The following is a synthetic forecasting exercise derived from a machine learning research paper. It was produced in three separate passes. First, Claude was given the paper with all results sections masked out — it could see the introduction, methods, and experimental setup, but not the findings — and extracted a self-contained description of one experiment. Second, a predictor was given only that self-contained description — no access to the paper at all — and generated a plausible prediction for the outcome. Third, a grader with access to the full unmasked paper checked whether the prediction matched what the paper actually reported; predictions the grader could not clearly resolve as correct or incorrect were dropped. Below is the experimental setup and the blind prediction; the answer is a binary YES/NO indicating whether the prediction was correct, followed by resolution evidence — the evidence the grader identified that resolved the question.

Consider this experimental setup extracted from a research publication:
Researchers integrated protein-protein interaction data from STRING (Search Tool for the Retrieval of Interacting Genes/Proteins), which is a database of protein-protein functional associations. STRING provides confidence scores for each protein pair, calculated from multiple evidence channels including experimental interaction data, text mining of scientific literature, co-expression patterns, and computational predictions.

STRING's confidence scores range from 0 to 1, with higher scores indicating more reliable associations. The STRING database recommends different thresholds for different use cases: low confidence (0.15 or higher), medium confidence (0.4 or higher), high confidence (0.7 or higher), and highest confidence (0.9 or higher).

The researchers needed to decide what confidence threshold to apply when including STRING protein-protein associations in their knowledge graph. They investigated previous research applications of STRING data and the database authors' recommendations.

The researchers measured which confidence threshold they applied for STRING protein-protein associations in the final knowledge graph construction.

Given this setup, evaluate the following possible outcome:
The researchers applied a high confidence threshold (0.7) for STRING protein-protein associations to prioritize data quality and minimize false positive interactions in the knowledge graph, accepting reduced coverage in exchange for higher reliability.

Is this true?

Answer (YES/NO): YES